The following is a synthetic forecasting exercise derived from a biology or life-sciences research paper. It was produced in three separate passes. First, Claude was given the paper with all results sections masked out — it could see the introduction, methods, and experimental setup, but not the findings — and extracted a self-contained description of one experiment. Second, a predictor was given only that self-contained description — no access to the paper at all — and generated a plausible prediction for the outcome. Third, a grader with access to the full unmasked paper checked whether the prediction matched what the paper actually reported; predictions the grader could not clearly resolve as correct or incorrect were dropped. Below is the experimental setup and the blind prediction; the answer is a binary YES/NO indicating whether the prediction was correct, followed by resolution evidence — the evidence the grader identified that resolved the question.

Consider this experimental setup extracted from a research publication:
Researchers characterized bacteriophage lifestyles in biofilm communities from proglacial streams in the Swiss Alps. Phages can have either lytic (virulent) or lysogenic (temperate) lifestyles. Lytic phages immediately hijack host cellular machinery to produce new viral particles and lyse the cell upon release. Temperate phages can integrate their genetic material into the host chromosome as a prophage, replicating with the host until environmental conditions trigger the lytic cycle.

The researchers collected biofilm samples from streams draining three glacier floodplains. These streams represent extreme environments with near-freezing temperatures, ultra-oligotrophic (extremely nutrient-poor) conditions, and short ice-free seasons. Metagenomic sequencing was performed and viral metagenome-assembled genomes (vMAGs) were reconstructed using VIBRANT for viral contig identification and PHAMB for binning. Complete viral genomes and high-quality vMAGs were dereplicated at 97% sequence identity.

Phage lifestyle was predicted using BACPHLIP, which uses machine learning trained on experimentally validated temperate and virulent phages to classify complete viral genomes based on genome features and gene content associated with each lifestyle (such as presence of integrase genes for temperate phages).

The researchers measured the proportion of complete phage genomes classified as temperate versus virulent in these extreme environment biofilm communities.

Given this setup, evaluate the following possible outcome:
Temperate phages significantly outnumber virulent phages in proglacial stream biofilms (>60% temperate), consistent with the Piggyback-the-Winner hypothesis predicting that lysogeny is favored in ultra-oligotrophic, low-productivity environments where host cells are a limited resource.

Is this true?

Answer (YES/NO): NO